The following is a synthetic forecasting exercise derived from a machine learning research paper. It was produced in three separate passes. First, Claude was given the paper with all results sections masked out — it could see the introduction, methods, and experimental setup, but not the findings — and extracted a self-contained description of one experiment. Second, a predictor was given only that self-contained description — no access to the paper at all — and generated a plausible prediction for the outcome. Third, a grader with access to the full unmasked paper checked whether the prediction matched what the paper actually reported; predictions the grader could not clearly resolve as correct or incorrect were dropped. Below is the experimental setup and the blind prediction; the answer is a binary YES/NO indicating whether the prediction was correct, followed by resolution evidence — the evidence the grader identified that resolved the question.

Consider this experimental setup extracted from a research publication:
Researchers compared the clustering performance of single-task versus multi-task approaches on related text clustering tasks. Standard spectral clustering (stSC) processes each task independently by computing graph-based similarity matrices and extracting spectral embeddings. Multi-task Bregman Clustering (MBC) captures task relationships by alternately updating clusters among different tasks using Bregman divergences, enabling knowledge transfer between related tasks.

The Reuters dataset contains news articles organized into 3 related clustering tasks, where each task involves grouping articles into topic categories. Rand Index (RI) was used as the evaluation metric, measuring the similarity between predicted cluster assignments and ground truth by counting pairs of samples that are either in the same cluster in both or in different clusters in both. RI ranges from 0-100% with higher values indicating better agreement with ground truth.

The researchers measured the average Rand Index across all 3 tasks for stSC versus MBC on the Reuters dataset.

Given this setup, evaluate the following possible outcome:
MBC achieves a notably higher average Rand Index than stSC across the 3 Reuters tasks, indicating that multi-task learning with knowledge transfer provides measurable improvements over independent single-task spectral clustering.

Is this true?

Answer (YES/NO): NO